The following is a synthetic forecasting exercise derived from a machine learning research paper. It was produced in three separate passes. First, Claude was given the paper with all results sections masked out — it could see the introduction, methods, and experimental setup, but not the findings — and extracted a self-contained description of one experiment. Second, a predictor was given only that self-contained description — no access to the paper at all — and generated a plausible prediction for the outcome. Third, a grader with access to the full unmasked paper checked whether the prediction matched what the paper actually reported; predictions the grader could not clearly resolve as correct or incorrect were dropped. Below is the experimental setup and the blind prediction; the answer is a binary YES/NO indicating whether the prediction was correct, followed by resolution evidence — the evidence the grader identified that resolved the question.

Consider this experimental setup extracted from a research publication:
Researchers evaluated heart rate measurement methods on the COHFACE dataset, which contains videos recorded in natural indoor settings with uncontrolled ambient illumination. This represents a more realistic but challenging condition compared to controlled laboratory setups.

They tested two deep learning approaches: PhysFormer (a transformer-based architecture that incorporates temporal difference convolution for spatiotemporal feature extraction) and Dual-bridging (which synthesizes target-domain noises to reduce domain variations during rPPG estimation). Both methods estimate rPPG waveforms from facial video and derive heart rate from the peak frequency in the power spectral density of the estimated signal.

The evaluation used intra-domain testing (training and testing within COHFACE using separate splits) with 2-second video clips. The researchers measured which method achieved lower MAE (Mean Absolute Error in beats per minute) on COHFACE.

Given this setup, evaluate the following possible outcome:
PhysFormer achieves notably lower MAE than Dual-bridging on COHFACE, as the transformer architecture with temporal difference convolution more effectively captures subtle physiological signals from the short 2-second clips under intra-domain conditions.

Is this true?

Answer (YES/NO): YES